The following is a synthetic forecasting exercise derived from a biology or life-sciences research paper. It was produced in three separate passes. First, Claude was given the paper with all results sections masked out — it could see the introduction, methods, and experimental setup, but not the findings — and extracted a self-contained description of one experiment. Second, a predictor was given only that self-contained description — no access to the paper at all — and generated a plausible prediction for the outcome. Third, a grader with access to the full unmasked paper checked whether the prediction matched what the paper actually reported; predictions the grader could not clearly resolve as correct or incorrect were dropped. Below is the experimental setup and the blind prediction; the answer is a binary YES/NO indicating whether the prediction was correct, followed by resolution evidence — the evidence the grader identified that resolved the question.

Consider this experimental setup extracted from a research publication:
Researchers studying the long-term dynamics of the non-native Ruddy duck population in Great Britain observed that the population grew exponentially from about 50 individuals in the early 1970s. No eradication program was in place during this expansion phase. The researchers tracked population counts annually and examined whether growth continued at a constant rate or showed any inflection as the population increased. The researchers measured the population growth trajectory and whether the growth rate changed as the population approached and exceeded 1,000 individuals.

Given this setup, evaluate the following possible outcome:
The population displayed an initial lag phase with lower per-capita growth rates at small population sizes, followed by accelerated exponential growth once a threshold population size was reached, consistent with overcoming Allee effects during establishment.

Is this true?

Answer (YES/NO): NO